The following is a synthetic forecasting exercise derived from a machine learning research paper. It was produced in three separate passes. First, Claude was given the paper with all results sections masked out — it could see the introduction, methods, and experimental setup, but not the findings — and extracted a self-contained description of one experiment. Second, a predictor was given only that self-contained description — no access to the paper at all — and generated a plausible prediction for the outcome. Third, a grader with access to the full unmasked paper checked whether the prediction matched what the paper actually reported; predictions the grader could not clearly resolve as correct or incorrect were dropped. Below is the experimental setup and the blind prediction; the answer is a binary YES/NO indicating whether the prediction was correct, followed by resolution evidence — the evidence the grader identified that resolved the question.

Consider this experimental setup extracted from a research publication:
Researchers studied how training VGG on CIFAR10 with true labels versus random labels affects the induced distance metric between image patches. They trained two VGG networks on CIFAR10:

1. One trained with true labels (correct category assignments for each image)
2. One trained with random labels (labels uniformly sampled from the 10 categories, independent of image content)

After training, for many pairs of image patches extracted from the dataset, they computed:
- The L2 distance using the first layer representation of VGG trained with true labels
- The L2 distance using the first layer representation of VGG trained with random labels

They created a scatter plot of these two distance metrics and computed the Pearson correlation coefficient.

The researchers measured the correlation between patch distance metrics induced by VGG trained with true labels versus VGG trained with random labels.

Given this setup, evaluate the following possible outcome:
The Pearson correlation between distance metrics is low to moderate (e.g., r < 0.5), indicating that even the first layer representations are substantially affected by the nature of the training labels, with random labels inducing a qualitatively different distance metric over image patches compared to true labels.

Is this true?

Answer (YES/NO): NO